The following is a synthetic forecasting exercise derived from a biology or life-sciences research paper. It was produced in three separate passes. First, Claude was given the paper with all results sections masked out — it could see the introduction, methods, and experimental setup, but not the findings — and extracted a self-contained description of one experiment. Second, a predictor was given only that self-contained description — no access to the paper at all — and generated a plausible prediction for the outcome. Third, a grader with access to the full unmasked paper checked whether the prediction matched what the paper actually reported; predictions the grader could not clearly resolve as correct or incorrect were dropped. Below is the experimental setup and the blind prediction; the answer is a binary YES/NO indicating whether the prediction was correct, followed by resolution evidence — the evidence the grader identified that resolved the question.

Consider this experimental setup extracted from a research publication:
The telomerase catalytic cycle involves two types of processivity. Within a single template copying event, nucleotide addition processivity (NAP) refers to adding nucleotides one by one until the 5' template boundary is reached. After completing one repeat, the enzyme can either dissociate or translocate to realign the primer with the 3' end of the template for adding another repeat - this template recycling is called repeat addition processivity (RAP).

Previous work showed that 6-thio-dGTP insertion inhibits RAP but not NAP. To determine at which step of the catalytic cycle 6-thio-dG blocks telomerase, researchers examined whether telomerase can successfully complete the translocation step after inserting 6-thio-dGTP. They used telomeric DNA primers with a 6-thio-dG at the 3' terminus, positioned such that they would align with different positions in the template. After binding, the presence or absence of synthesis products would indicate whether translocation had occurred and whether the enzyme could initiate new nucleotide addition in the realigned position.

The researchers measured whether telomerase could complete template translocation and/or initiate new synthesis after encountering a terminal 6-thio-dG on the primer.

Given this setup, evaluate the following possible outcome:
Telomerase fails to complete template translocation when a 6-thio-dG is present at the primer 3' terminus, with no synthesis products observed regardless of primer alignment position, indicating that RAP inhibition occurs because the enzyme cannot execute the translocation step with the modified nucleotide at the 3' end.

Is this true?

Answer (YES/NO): NO